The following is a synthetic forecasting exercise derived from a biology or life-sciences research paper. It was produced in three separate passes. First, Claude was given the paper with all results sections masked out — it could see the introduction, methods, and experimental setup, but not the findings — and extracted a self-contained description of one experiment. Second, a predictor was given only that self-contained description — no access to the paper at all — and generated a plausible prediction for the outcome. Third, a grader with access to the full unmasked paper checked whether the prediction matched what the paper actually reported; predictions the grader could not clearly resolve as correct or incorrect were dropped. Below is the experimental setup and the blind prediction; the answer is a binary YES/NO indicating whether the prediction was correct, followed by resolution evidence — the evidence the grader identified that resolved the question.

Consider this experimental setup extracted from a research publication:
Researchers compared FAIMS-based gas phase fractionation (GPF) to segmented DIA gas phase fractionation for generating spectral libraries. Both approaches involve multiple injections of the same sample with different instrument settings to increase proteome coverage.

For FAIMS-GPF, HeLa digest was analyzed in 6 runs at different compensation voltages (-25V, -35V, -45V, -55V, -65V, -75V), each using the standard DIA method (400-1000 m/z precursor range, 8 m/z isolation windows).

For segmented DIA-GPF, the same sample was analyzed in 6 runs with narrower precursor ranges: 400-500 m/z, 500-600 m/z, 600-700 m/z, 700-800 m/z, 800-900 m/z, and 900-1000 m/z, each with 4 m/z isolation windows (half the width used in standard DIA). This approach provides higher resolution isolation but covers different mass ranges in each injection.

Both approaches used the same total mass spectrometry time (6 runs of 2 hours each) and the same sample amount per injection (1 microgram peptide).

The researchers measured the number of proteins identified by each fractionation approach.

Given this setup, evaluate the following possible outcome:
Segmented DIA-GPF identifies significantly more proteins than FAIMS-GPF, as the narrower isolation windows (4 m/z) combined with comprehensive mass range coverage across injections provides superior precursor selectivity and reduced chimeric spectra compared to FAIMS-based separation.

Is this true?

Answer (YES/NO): NO